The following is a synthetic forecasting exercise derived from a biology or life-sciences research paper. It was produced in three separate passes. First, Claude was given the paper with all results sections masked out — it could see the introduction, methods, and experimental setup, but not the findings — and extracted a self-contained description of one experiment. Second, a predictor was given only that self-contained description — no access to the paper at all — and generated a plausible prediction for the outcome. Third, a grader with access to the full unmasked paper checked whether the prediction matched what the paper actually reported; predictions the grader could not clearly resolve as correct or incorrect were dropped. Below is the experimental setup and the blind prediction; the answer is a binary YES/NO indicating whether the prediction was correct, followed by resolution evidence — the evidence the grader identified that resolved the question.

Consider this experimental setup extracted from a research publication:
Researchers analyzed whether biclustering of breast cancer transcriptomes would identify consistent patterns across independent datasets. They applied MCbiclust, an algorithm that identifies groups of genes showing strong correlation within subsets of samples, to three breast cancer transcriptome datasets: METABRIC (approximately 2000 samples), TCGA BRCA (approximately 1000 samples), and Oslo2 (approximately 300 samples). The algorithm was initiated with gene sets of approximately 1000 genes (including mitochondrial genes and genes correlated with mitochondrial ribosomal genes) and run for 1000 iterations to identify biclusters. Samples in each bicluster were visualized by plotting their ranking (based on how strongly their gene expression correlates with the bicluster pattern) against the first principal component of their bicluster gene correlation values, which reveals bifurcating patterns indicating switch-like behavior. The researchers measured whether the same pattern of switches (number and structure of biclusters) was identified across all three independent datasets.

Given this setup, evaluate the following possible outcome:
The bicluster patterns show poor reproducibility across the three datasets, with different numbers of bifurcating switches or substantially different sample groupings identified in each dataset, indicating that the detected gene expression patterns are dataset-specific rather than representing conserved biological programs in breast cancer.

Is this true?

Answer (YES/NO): NO